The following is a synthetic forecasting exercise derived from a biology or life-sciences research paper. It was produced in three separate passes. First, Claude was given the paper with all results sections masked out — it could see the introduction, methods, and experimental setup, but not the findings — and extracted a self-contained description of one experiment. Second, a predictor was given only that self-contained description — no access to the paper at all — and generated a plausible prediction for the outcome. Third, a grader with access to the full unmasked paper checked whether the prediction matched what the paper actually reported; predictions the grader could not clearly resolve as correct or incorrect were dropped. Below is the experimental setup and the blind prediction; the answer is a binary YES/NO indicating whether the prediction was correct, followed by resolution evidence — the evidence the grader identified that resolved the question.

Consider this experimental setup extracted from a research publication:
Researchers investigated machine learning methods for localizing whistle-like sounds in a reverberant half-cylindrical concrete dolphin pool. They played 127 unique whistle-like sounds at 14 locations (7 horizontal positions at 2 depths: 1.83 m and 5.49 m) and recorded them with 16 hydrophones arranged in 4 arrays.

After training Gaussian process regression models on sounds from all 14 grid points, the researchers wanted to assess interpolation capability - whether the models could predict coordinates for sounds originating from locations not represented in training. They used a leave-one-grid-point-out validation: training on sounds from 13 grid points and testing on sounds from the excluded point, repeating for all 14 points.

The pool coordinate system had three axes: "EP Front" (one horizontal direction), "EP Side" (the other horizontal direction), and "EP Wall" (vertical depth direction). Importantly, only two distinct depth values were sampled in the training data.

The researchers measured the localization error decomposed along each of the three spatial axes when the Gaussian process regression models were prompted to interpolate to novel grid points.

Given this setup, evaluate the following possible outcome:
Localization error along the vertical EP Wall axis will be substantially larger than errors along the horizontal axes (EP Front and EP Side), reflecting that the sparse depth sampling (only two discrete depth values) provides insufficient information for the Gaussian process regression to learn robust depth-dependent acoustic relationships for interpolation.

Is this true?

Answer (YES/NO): YES